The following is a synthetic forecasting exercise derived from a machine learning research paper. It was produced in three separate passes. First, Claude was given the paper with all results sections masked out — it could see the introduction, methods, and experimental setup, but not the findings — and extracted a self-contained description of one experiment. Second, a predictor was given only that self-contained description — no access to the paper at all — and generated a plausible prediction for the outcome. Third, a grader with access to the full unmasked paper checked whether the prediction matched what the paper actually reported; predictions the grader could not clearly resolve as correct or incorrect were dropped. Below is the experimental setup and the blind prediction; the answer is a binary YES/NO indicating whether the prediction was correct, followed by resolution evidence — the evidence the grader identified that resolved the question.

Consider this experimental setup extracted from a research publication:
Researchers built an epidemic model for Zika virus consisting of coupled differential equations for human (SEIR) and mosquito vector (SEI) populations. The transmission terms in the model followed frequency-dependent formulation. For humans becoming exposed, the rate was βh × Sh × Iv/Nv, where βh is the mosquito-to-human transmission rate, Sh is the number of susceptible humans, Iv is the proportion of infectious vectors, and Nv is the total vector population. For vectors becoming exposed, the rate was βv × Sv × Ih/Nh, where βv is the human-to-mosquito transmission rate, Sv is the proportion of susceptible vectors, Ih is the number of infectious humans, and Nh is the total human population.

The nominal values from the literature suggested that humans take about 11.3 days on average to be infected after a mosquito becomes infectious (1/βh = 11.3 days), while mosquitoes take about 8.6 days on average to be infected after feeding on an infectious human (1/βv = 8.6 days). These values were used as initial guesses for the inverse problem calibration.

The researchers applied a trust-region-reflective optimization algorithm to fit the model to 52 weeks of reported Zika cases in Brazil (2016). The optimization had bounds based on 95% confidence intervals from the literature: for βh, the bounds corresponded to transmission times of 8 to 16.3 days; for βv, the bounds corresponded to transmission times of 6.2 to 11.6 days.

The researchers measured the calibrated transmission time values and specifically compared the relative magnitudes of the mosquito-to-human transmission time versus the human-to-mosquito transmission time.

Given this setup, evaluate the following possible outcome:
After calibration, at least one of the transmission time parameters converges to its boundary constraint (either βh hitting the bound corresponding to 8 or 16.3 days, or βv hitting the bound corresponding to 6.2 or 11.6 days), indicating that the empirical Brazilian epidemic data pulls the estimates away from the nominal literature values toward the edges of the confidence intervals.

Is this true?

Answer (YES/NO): YES